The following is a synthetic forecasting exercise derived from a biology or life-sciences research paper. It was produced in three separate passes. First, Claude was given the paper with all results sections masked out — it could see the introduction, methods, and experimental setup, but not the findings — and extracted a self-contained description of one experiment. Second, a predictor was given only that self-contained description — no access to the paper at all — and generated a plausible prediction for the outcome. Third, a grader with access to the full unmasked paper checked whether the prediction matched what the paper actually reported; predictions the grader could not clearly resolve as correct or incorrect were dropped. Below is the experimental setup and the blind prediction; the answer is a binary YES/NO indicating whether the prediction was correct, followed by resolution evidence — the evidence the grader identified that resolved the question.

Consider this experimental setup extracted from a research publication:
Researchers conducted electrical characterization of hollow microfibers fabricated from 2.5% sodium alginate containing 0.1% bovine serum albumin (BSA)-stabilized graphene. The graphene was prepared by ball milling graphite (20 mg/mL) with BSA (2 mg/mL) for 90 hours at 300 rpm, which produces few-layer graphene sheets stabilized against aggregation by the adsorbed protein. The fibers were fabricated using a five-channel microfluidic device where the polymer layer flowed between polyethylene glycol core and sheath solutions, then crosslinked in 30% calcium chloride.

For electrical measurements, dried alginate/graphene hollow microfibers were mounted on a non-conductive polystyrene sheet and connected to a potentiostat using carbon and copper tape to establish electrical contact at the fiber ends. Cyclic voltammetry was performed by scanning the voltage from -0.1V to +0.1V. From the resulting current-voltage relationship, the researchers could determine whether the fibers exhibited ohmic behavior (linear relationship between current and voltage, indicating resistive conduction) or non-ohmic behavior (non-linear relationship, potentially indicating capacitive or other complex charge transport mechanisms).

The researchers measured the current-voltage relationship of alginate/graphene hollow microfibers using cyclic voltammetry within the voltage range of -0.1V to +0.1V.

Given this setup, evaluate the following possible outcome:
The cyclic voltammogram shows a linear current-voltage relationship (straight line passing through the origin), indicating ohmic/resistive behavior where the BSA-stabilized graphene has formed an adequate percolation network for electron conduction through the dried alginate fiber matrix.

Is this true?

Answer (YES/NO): YES